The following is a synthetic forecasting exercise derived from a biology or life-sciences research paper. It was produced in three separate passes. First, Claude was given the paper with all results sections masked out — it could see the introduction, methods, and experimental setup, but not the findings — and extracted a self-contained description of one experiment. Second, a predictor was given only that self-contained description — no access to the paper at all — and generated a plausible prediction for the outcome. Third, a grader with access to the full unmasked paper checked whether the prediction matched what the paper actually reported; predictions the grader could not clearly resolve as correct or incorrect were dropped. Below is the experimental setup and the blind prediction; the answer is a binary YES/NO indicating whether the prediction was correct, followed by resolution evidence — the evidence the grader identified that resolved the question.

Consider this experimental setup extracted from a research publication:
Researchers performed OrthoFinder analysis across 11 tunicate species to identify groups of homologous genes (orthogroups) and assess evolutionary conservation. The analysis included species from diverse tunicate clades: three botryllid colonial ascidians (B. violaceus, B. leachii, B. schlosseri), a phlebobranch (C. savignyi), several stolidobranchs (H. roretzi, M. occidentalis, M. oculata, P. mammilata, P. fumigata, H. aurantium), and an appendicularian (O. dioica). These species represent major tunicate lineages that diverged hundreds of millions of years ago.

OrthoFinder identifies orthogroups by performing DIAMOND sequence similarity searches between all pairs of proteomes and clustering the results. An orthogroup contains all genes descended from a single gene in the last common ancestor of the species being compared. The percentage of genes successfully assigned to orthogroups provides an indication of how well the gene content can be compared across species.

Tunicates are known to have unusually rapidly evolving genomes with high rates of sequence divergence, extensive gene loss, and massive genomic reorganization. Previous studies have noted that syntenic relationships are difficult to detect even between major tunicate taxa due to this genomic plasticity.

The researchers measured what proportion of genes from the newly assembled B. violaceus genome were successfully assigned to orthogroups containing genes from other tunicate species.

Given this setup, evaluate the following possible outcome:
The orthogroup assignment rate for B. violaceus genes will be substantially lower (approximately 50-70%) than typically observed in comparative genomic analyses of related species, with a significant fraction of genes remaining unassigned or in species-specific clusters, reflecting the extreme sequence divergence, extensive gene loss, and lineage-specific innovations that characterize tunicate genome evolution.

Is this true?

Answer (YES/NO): NO